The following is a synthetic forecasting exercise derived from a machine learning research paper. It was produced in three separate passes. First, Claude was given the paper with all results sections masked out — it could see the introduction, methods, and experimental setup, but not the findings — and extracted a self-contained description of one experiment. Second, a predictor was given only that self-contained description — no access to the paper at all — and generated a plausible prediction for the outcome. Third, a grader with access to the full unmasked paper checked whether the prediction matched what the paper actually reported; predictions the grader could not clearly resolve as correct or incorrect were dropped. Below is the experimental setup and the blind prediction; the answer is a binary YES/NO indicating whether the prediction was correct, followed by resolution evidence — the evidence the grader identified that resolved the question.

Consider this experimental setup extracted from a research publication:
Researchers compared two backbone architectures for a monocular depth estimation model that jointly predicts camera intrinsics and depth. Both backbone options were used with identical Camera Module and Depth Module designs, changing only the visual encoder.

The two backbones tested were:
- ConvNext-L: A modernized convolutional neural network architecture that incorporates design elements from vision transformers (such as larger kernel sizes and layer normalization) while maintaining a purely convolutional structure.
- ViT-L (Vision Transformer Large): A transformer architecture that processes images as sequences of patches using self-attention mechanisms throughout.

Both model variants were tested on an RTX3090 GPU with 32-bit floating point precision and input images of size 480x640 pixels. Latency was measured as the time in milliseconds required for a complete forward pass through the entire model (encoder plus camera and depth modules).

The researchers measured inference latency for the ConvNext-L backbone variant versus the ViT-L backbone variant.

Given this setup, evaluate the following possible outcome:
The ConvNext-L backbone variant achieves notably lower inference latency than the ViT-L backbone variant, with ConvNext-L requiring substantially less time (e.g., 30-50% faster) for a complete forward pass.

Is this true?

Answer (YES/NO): YES